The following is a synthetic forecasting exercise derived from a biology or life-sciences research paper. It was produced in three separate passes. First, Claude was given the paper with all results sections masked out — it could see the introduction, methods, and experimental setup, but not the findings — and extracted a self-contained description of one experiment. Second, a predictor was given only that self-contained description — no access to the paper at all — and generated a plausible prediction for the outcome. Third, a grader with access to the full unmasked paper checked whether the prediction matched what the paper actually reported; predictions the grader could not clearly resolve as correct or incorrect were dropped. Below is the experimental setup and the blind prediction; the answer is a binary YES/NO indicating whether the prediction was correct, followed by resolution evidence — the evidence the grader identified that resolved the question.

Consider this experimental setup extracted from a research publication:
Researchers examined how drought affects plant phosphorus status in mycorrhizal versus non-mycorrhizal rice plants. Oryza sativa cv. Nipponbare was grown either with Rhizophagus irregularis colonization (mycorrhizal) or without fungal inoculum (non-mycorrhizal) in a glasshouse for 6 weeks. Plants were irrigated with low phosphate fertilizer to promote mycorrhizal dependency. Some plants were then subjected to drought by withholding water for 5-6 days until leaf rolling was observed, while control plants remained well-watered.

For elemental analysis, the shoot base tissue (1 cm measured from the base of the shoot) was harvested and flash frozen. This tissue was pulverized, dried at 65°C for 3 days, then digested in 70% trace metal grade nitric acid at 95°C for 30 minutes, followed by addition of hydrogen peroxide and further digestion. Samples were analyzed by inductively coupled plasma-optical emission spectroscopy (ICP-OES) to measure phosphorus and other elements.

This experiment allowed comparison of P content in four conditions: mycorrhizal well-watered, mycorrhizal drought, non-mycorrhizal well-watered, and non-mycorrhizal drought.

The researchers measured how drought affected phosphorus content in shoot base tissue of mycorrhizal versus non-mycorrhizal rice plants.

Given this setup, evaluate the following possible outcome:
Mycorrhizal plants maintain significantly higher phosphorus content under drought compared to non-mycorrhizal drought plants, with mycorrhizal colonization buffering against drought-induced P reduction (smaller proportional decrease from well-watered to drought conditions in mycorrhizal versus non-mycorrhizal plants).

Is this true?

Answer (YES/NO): NO